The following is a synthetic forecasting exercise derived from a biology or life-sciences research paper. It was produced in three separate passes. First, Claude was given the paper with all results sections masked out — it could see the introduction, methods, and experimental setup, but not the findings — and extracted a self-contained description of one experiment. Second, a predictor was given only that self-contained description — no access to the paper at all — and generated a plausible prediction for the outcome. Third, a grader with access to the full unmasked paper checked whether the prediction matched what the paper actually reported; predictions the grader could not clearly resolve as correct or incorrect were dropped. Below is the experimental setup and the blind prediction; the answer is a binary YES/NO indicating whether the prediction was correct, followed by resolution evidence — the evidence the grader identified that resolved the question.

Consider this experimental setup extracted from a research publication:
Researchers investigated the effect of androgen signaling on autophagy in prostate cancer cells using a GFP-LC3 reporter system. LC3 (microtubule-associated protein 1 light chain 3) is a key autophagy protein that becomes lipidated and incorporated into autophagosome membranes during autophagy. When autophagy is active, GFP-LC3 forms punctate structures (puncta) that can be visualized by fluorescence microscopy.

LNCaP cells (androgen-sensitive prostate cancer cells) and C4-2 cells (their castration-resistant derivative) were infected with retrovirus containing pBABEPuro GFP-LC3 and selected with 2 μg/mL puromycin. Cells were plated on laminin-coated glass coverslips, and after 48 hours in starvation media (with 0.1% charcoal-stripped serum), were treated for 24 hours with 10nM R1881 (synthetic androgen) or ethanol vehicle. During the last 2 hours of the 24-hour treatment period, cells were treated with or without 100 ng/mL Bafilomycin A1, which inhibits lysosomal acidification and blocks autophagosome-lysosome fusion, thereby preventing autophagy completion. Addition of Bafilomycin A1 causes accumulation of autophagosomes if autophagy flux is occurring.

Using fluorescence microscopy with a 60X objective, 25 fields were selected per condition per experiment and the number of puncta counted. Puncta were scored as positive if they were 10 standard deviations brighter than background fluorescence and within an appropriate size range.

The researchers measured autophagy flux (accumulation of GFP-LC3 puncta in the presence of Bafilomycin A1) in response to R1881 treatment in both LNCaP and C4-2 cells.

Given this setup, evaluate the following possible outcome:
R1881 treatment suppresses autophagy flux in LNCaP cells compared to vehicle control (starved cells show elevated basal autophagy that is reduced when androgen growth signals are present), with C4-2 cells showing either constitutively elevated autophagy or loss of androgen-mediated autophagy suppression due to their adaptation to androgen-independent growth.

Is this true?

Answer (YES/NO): NO